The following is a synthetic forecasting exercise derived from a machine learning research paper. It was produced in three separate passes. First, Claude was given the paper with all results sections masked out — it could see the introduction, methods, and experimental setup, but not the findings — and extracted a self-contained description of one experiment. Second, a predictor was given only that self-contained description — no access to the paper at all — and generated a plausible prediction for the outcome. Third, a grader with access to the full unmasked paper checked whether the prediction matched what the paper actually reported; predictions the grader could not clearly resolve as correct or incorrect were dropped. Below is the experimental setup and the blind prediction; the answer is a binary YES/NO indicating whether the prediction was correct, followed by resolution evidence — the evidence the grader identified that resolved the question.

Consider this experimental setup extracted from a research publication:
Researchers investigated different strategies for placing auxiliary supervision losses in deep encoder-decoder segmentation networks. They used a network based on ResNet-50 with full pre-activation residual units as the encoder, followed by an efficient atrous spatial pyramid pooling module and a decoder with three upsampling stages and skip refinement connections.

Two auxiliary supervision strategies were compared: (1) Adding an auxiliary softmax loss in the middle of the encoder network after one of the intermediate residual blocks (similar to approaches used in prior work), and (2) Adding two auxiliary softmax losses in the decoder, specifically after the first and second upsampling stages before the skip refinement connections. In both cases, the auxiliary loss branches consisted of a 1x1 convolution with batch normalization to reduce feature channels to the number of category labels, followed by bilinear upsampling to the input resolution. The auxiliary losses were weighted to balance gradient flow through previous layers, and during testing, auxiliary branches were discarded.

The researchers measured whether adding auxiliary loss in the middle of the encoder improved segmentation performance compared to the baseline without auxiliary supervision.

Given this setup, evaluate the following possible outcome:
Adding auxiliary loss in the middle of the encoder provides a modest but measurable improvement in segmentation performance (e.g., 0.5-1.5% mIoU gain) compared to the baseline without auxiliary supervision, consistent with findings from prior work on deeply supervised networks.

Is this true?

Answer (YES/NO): NO